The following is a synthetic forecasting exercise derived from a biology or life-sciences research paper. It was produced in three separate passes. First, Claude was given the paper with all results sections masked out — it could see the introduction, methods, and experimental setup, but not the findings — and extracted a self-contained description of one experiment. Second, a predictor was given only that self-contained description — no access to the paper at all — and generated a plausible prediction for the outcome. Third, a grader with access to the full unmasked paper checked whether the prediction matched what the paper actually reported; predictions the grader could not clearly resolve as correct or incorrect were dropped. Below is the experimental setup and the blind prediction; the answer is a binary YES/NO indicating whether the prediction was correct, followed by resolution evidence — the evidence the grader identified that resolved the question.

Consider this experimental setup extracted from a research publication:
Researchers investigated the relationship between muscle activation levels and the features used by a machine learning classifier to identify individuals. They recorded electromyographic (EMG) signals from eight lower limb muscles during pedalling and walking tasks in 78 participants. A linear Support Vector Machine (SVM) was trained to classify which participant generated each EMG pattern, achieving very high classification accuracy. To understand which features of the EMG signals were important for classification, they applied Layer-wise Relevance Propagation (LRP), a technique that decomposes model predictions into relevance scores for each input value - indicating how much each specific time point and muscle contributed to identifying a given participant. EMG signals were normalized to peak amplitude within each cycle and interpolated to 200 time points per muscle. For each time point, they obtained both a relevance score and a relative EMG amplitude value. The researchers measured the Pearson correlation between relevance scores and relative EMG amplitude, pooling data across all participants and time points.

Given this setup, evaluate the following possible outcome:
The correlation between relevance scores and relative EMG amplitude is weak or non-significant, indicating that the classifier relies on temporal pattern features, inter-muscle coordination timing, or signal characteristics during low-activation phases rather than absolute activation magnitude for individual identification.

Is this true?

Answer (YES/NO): NO